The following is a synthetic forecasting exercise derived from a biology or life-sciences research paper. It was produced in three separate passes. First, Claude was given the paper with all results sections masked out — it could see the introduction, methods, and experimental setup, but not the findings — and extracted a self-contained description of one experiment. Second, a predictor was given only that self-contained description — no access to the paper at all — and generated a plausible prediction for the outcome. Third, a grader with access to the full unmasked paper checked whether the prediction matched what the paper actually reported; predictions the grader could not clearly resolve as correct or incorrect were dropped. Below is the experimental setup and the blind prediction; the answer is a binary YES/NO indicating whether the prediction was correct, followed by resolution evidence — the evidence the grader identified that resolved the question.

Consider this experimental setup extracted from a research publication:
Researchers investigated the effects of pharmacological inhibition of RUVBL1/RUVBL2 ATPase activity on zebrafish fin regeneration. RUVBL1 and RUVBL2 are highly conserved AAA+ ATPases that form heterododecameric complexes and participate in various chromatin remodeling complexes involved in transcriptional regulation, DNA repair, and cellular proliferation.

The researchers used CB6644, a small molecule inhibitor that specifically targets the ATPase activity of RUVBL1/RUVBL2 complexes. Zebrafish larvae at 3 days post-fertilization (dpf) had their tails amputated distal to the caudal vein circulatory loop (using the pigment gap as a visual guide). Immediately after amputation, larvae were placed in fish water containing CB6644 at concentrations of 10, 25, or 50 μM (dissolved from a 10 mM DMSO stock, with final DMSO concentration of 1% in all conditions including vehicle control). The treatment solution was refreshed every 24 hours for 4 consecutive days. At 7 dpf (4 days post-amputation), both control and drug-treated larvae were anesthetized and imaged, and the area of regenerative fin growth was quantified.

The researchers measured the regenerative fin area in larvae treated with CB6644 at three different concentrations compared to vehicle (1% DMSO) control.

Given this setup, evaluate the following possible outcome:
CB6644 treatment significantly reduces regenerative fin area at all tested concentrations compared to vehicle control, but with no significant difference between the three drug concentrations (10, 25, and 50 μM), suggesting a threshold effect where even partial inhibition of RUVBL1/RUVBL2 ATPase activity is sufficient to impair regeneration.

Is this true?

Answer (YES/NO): NO